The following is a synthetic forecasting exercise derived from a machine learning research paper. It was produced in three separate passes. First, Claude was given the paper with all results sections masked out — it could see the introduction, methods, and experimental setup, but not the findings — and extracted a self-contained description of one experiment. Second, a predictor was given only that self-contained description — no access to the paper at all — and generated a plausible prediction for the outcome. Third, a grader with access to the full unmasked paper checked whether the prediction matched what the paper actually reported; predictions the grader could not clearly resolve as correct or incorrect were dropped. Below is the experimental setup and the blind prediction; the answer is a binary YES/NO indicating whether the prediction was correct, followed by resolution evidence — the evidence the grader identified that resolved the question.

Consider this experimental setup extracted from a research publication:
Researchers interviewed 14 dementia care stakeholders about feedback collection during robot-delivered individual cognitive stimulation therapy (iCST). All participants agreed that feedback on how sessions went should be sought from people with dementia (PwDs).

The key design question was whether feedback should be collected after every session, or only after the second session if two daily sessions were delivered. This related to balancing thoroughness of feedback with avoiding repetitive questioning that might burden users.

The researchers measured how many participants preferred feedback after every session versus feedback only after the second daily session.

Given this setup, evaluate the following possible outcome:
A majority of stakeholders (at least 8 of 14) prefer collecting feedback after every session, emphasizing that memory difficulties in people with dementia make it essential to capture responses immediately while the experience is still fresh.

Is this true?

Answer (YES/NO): YES